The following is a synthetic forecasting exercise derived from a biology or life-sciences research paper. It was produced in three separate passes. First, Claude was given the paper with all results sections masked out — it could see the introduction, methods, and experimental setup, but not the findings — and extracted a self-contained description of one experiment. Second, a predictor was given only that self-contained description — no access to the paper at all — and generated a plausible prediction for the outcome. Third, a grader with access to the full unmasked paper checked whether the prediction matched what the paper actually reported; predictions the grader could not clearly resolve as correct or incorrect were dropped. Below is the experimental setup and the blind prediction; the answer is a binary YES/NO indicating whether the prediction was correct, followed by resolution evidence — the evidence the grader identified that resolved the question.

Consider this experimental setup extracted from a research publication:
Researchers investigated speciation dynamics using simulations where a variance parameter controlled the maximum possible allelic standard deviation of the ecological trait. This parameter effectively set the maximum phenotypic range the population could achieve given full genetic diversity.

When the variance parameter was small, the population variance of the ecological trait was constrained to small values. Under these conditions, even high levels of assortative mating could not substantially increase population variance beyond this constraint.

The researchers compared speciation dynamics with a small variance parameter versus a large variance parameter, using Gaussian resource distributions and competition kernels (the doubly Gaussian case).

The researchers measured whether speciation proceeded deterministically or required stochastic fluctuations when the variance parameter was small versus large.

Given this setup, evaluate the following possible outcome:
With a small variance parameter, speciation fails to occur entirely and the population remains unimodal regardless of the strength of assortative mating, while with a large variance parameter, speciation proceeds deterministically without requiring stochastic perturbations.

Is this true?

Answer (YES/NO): NO